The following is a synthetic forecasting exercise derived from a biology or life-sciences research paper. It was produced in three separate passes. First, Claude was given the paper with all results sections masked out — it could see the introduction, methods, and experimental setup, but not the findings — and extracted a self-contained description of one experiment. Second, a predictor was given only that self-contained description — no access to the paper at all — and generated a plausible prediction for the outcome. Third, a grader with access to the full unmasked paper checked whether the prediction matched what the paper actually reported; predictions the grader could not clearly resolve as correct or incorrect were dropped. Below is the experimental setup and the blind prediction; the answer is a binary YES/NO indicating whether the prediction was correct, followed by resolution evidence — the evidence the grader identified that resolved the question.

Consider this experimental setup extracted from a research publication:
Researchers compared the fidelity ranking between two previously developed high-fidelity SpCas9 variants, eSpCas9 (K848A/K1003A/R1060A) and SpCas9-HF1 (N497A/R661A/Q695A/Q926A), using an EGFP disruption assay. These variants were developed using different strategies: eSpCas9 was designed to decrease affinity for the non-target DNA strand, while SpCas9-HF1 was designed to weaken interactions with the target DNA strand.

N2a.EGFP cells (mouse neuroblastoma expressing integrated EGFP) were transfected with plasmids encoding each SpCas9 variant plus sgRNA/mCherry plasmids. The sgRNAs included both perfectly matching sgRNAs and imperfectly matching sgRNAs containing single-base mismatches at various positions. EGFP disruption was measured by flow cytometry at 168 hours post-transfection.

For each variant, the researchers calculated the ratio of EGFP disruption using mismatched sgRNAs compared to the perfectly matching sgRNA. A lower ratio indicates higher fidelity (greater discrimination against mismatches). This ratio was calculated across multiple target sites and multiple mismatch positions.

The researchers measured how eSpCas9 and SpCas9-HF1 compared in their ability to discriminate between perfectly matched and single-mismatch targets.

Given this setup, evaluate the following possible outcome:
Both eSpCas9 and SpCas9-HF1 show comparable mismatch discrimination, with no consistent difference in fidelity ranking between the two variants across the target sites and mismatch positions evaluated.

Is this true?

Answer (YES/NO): NO